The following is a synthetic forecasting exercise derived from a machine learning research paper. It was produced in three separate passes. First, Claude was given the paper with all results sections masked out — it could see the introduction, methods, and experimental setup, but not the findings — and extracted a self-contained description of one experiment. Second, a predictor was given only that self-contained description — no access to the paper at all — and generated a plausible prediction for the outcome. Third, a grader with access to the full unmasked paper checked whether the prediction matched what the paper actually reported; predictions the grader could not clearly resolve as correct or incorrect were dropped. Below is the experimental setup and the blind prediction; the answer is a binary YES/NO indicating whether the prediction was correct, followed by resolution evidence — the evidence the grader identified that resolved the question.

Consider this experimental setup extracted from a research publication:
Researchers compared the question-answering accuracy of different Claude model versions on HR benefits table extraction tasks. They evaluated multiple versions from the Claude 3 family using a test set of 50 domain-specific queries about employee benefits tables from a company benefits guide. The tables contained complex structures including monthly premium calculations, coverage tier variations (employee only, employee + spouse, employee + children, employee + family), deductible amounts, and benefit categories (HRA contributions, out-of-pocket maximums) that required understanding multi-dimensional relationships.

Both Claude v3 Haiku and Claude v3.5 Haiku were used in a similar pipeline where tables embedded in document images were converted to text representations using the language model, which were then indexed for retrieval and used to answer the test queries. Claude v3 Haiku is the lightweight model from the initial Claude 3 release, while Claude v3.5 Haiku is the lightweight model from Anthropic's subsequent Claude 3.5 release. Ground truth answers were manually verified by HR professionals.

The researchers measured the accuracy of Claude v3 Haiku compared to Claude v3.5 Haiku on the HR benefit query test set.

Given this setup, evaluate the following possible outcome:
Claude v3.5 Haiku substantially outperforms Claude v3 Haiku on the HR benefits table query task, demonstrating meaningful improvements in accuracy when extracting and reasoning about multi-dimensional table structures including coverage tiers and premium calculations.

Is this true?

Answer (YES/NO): NO